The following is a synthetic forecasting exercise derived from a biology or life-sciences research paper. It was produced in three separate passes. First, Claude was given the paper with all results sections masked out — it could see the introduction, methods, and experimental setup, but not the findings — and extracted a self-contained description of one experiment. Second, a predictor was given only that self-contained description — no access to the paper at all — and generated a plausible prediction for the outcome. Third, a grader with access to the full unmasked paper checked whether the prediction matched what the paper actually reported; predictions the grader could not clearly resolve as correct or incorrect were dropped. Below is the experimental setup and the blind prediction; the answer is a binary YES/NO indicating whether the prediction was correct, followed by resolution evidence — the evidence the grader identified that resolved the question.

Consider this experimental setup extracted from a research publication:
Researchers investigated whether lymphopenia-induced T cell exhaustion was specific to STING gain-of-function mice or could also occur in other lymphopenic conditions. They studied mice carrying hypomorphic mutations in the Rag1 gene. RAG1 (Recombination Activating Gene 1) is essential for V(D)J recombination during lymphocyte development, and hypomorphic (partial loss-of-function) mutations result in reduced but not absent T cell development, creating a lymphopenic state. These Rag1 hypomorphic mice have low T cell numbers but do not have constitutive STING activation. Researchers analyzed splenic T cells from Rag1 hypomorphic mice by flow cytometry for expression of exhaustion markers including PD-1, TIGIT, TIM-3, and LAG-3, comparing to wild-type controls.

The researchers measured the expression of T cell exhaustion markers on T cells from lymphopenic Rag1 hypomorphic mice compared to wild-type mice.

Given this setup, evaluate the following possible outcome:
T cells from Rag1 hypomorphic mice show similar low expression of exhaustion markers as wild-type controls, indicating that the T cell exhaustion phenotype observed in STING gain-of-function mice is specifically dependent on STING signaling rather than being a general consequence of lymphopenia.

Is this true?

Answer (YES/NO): NO